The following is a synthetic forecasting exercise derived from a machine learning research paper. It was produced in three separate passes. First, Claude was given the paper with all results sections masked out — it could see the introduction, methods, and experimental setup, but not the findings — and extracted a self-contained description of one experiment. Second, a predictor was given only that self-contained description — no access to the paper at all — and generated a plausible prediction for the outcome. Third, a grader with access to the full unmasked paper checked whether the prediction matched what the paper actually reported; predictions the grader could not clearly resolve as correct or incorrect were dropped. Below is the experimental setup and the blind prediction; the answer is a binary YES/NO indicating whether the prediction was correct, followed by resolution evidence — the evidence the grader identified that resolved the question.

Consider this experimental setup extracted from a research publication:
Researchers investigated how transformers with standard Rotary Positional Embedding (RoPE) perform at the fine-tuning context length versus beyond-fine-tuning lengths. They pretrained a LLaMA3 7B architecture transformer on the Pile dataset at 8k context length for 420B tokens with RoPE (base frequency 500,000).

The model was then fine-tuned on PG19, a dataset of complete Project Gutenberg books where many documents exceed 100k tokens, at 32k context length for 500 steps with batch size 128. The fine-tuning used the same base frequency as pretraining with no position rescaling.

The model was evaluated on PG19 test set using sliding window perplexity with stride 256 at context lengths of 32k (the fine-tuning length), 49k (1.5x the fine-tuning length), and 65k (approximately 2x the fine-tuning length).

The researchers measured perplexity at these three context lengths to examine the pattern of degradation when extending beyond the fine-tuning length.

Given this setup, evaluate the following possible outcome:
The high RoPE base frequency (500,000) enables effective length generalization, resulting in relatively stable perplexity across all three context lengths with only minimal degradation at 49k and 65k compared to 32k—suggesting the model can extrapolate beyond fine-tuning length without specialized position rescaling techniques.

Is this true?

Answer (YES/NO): NO